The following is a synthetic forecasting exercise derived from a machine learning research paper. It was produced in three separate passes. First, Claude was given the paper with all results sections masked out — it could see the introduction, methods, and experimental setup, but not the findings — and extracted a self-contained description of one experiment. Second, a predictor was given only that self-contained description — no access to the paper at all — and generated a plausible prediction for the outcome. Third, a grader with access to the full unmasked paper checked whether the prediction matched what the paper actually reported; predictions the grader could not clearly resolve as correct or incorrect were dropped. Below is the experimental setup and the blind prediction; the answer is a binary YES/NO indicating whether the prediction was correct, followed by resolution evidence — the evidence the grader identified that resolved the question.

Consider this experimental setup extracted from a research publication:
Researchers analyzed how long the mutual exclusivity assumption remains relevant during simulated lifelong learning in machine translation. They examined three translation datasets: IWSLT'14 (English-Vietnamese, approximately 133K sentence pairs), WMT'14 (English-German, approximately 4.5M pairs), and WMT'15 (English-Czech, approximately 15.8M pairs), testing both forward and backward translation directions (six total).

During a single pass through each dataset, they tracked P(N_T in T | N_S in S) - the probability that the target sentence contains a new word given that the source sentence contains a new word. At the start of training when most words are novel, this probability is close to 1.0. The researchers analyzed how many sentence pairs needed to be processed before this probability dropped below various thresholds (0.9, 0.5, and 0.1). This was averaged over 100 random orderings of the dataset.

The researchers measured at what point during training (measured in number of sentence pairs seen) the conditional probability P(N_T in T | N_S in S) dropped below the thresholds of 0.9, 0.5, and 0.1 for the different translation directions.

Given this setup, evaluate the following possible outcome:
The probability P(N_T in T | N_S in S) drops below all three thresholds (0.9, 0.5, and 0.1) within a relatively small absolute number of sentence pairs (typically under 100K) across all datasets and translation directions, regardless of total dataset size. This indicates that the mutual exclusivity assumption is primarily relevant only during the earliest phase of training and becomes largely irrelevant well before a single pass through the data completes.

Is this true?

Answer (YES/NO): NO